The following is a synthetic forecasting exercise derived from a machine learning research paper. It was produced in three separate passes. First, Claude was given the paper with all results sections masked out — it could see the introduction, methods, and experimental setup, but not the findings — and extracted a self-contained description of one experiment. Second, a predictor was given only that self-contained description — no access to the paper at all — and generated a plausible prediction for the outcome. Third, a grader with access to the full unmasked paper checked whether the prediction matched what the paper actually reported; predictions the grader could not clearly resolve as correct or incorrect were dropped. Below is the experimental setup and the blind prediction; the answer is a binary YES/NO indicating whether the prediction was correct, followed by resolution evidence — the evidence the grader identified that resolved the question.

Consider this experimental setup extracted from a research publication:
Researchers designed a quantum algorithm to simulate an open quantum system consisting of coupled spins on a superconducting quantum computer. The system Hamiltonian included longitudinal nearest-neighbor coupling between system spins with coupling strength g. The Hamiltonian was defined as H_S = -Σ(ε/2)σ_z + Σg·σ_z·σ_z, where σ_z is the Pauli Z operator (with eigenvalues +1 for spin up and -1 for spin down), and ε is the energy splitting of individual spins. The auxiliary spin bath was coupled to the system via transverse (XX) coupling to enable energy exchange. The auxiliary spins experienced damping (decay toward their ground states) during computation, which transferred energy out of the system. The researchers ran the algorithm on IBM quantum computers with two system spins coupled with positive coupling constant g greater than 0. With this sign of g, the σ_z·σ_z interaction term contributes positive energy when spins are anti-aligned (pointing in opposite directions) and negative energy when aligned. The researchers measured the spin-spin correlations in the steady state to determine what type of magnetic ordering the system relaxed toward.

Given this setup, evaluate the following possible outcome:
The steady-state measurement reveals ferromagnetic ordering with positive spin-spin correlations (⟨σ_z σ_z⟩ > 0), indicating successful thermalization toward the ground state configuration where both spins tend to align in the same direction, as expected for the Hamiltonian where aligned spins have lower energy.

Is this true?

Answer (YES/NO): NO